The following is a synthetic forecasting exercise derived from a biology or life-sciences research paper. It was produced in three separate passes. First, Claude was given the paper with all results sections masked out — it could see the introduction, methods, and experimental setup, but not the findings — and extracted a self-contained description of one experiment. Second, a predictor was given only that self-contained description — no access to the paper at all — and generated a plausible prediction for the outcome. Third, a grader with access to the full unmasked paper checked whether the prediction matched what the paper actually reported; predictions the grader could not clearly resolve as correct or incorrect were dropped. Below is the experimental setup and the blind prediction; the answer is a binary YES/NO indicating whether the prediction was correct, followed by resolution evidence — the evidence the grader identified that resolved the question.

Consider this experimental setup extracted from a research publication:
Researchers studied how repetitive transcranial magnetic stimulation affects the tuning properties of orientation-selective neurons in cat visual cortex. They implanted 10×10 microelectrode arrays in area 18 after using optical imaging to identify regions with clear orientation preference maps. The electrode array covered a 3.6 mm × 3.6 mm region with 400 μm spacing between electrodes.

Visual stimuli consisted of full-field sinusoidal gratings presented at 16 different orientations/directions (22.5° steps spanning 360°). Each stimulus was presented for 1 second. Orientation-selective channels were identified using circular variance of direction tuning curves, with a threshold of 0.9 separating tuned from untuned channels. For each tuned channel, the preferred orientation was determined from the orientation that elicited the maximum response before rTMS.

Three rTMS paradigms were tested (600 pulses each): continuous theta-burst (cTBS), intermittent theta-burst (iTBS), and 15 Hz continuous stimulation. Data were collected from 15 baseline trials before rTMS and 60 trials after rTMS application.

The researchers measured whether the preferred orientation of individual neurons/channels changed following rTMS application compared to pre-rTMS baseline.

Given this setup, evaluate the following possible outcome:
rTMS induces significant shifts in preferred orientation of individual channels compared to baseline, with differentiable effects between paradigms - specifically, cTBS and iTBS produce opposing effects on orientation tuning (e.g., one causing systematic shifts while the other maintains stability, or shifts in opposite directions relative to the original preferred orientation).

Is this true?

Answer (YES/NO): NO